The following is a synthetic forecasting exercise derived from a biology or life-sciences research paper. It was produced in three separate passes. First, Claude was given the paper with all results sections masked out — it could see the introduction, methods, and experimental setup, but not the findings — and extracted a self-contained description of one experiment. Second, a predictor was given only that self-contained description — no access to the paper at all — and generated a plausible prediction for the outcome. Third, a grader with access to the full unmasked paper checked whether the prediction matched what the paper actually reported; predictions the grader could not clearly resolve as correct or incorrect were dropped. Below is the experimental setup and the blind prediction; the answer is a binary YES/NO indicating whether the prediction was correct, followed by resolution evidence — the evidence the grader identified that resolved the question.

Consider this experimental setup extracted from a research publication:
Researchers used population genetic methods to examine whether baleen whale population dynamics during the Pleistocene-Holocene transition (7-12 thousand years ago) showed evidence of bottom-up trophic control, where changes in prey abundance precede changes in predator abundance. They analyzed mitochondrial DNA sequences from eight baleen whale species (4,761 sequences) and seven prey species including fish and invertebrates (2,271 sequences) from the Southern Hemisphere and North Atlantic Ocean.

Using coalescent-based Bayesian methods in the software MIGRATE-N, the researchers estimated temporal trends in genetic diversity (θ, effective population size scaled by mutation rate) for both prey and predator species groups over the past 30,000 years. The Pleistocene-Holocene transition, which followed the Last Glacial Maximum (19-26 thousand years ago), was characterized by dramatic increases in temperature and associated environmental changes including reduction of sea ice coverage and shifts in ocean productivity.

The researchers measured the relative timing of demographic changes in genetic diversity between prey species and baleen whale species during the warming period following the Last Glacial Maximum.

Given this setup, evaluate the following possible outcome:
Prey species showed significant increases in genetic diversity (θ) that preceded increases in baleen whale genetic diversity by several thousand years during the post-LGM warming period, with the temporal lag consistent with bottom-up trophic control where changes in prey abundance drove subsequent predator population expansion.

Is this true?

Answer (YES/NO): NO